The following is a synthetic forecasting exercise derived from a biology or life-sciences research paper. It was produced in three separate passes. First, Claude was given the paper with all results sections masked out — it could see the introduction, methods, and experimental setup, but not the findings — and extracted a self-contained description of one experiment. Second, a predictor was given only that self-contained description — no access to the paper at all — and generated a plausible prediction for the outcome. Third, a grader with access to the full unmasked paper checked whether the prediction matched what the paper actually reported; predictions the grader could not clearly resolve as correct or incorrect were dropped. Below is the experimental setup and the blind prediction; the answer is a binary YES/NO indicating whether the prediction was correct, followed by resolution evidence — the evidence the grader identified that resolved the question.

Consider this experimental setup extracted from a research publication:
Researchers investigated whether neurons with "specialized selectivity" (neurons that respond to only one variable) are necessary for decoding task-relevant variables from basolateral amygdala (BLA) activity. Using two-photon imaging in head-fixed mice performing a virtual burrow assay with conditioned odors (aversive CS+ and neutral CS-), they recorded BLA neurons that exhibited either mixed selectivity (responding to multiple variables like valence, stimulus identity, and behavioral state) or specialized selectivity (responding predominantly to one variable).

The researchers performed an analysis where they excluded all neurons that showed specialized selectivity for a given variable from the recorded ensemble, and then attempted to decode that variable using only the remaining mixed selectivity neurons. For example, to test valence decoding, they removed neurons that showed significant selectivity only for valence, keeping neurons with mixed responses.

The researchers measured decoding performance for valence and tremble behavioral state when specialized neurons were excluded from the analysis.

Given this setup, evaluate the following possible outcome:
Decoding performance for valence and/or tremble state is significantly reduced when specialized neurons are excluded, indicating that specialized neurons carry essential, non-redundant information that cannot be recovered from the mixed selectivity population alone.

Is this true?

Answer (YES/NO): NO